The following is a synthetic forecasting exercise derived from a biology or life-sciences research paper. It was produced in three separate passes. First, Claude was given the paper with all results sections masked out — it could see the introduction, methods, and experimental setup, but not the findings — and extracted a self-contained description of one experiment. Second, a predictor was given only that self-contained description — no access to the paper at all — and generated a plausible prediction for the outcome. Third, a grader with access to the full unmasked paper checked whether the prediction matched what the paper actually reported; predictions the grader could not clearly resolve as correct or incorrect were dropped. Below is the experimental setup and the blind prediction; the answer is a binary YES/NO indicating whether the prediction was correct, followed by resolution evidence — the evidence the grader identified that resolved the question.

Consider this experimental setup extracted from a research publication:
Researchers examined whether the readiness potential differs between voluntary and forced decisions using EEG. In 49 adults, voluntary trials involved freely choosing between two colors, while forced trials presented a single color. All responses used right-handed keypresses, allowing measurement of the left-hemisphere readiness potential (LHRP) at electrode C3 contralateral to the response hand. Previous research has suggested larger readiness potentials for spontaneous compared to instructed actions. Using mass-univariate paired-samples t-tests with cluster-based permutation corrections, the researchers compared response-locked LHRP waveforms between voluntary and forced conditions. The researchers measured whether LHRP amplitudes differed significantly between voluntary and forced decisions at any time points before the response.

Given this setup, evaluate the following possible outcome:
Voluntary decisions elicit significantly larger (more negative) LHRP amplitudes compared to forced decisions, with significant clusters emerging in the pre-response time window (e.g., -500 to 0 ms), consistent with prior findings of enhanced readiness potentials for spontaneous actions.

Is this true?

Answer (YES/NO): NO